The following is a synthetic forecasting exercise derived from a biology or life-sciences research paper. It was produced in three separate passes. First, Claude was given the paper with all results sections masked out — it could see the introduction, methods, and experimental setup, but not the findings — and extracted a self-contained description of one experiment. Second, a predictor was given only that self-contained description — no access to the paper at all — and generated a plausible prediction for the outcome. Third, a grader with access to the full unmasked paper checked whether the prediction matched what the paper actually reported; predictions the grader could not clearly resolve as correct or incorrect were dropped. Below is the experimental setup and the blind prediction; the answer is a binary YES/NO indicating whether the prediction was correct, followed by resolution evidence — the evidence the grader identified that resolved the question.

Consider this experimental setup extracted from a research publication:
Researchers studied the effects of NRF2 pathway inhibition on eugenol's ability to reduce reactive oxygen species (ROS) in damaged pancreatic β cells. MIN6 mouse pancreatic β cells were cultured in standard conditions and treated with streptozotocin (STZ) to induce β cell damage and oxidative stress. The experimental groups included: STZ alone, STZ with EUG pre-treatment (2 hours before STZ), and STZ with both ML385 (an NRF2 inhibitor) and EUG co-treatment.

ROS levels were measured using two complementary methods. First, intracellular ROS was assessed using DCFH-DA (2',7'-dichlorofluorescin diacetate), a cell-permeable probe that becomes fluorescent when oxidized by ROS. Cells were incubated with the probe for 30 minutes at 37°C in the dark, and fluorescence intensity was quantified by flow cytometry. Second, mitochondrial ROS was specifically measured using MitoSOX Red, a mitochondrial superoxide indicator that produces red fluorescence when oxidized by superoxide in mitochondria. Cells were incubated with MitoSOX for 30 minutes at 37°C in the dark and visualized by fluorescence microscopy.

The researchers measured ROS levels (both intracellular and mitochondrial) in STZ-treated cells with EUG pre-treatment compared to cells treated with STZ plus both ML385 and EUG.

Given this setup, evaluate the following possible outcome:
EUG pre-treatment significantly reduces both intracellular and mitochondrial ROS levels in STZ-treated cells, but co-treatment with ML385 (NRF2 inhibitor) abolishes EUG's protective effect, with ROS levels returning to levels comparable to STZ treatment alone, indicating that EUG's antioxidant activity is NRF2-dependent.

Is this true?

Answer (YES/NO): NO